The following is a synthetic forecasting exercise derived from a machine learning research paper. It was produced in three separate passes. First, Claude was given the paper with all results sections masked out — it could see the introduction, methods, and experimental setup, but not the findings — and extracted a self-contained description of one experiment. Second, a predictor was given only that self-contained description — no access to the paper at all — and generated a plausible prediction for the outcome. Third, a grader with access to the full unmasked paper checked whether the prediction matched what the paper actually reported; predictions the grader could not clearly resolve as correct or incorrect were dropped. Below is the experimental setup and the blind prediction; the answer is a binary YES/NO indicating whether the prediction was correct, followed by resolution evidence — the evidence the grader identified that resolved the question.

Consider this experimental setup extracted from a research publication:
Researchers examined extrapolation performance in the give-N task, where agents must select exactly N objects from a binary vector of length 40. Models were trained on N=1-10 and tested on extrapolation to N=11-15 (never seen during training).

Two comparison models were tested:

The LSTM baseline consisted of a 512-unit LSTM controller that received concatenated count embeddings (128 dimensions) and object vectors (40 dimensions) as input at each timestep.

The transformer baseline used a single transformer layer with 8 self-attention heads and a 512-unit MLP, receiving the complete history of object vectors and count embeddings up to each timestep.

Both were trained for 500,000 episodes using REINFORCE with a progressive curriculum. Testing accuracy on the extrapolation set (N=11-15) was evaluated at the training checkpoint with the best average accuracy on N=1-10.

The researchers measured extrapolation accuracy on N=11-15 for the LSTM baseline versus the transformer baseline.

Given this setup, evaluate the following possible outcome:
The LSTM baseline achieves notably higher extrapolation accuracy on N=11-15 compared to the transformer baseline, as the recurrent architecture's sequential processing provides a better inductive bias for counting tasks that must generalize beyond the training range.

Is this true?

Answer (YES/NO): NO